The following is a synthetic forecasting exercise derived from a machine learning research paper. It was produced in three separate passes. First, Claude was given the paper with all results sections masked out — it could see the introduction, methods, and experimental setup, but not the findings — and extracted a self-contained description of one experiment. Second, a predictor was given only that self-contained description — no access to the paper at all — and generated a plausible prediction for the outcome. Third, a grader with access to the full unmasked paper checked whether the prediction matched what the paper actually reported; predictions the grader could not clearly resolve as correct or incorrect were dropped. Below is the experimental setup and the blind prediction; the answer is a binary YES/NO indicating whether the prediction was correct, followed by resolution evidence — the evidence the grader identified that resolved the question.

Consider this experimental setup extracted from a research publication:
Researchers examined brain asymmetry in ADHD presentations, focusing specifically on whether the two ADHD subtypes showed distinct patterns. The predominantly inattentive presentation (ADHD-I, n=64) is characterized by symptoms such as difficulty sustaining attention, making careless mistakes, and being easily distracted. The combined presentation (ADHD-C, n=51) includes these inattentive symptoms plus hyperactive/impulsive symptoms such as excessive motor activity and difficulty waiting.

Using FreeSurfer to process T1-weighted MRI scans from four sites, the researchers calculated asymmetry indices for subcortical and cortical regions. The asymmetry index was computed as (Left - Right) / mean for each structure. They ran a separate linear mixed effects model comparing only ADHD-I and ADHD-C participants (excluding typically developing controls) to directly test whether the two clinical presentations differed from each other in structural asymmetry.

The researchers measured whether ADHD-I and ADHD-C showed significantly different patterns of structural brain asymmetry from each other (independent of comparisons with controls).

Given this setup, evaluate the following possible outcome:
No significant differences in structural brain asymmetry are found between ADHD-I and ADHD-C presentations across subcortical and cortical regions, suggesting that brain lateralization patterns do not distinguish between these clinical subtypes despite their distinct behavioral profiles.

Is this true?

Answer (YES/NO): NO